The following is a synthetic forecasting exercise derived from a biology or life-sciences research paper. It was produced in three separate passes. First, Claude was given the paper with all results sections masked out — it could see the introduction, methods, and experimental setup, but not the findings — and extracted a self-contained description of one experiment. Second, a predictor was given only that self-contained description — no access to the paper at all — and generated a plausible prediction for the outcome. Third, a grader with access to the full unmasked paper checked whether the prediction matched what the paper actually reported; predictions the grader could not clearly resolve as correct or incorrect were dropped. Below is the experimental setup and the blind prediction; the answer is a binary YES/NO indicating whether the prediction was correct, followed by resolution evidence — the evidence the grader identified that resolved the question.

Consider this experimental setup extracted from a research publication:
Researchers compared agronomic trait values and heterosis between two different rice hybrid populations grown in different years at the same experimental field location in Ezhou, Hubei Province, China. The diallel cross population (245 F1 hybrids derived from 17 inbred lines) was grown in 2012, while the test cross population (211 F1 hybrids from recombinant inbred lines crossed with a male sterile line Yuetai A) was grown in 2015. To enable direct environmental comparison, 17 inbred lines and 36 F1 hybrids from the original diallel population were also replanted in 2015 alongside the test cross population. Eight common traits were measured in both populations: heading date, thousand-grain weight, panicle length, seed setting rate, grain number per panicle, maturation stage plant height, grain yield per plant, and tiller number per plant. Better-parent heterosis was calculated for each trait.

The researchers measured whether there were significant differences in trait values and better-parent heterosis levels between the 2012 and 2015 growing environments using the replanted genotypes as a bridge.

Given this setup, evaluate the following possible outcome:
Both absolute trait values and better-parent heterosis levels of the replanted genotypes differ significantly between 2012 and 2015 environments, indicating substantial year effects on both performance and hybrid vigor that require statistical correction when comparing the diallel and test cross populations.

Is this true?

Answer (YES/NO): NO